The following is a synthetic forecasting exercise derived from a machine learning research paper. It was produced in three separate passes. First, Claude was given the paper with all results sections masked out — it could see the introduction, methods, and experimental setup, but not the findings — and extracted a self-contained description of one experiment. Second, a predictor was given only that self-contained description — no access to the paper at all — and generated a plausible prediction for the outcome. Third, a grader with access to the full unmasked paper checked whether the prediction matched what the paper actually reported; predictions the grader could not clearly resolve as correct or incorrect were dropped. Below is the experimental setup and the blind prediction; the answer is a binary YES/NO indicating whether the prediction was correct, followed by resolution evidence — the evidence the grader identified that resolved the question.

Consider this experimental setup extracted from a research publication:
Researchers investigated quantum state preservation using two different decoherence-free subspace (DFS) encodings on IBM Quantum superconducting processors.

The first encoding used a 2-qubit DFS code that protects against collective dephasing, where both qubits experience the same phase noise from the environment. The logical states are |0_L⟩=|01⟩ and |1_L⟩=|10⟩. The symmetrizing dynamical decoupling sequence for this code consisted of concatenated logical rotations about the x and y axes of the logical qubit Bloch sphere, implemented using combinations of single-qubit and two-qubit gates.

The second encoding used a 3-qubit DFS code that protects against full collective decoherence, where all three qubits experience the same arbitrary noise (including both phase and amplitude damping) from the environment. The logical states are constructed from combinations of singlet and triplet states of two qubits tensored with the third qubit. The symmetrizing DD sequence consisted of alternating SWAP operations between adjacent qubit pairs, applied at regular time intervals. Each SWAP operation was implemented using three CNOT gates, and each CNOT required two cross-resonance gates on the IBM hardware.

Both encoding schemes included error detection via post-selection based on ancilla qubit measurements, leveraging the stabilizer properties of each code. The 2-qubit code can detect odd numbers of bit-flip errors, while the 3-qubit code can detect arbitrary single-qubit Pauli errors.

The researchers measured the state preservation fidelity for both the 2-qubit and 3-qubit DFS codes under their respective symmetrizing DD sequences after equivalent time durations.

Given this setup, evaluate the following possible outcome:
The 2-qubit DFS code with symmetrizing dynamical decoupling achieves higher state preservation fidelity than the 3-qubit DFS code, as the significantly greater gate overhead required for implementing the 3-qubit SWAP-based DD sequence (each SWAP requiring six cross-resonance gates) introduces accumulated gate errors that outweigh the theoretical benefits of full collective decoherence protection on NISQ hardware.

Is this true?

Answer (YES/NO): YES